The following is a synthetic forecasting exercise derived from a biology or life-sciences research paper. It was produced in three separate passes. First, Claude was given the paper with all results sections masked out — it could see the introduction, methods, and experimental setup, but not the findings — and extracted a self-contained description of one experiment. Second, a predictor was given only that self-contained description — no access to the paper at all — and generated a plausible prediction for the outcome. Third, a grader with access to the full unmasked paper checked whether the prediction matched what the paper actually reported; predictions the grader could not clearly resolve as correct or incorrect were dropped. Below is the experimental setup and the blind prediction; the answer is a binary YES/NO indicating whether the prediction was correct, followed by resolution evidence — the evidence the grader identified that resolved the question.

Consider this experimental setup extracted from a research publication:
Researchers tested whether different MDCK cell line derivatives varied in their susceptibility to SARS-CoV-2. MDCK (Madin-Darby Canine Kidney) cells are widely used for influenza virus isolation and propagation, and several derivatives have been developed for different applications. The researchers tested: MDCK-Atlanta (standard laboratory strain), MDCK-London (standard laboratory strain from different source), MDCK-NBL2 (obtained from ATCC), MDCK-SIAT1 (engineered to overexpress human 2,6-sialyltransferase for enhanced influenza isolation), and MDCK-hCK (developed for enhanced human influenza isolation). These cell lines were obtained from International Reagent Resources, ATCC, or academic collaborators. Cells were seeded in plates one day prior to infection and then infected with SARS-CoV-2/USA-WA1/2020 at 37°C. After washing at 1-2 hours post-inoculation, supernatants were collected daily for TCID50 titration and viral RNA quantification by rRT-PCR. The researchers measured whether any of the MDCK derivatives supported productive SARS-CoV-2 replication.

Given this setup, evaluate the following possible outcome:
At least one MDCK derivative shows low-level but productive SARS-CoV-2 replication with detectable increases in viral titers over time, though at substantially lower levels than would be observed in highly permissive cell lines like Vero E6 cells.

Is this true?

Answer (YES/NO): NO